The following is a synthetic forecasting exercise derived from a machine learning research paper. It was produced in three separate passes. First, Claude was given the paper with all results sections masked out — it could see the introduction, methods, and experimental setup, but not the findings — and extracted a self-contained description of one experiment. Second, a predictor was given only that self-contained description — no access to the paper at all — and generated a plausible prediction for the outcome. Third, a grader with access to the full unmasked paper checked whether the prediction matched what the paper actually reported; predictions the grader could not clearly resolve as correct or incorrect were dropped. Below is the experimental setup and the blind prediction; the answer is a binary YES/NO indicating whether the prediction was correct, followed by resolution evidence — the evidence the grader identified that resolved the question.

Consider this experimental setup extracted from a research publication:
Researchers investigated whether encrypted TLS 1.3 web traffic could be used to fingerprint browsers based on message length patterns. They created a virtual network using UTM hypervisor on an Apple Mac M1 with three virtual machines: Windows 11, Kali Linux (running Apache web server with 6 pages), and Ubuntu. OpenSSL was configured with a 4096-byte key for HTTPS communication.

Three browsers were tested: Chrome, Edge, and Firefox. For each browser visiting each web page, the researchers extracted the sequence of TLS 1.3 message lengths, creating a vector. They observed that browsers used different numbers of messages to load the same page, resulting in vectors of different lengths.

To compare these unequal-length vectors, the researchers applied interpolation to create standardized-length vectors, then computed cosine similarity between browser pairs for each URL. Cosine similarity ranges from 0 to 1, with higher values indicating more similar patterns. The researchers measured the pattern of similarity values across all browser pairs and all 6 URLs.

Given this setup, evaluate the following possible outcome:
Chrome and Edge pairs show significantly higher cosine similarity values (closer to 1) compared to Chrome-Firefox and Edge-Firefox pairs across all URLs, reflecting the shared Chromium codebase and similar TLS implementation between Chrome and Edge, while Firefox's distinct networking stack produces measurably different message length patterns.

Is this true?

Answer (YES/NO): NO